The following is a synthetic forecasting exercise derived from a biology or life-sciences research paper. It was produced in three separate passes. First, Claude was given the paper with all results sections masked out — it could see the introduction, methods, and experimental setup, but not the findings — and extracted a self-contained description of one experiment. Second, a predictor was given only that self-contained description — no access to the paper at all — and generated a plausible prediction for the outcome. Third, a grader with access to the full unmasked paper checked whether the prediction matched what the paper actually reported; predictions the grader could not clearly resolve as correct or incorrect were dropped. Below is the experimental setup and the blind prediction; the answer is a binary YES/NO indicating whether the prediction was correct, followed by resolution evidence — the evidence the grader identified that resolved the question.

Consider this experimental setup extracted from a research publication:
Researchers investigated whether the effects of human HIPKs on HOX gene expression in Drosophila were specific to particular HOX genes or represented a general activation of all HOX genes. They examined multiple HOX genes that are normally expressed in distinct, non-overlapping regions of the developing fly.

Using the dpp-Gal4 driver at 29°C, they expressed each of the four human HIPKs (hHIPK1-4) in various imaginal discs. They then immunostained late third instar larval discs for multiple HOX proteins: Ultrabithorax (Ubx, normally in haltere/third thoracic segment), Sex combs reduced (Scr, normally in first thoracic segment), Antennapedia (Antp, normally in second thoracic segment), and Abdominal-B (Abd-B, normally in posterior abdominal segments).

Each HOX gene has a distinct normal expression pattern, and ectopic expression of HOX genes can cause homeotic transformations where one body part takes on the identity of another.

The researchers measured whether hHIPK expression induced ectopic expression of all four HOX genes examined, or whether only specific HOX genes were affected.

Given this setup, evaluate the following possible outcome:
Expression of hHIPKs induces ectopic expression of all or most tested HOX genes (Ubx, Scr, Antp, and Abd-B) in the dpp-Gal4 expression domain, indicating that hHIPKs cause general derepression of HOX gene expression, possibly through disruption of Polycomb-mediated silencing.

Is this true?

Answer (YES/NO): NO